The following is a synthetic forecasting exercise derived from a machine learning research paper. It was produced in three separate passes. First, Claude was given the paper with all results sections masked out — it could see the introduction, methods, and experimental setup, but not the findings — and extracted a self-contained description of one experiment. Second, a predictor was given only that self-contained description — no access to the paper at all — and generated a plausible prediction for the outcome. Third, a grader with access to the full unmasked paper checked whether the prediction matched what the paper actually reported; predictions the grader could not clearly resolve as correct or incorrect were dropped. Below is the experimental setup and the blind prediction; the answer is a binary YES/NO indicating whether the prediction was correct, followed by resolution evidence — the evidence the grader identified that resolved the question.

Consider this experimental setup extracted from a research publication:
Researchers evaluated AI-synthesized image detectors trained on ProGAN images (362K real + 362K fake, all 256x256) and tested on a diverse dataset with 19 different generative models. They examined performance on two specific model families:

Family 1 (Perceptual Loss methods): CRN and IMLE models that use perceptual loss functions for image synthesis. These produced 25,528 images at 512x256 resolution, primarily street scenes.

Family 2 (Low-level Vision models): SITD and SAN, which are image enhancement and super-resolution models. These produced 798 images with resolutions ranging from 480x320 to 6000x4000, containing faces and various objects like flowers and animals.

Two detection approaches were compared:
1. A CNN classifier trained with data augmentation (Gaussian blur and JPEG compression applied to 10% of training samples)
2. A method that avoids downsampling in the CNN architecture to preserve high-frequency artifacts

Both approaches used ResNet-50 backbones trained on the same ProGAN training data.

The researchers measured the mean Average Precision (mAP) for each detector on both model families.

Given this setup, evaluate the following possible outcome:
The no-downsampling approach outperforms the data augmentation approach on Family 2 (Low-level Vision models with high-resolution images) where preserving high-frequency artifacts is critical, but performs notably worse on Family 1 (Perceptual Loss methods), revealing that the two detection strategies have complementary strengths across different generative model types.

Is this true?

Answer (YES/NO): YES